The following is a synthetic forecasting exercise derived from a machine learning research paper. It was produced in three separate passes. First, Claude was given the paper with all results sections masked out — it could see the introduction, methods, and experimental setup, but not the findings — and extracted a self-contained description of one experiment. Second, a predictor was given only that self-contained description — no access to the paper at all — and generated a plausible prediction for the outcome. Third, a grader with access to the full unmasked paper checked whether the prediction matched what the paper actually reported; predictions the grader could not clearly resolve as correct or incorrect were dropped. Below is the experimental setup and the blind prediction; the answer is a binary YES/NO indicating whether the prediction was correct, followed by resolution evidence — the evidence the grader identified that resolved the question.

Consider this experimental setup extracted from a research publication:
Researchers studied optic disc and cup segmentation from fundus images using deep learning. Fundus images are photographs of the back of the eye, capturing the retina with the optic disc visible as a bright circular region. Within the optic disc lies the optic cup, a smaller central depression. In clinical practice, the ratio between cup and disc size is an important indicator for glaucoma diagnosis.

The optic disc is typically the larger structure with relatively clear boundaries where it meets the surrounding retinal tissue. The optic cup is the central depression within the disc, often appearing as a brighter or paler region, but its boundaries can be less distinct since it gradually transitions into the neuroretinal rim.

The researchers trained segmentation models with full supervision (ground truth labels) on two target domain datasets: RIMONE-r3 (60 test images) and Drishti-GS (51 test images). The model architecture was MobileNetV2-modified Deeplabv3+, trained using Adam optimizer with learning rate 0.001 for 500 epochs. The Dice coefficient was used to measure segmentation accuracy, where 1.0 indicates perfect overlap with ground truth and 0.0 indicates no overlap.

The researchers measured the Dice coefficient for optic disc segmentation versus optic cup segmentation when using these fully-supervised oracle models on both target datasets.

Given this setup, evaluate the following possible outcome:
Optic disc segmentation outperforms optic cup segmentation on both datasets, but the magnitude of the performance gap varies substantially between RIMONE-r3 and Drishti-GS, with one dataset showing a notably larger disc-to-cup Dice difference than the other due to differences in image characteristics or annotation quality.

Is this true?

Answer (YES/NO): YES